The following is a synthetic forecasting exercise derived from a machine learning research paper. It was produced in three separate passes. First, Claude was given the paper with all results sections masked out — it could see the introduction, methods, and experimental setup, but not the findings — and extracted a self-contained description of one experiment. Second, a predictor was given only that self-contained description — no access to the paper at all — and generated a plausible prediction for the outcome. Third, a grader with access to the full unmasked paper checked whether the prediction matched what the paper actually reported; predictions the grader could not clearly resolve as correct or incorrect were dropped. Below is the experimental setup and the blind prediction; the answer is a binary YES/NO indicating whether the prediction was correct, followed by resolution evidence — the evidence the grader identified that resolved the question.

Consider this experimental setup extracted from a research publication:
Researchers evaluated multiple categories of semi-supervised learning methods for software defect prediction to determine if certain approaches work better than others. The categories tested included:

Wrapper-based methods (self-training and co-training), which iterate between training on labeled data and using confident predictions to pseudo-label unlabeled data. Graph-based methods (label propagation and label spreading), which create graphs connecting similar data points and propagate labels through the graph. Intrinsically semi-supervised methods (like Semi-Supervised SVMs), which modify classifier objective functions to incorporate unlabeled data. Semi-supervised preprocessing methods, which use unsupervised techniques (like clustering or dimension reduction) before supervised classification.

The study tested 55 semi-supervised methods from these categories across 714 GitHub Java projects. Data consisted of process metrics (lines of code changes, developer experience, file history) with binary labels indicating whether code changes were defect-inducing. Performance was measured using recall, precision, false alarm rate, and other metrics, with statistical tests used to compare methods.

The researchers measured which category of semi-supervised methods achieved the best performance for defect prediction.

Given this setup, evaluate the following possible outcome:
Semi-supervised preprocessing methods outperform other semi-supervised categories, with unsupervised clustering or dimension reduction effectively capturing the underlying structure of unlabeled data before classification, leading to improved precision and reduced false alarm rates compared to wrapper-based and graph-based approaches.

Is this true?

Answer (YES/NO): NO